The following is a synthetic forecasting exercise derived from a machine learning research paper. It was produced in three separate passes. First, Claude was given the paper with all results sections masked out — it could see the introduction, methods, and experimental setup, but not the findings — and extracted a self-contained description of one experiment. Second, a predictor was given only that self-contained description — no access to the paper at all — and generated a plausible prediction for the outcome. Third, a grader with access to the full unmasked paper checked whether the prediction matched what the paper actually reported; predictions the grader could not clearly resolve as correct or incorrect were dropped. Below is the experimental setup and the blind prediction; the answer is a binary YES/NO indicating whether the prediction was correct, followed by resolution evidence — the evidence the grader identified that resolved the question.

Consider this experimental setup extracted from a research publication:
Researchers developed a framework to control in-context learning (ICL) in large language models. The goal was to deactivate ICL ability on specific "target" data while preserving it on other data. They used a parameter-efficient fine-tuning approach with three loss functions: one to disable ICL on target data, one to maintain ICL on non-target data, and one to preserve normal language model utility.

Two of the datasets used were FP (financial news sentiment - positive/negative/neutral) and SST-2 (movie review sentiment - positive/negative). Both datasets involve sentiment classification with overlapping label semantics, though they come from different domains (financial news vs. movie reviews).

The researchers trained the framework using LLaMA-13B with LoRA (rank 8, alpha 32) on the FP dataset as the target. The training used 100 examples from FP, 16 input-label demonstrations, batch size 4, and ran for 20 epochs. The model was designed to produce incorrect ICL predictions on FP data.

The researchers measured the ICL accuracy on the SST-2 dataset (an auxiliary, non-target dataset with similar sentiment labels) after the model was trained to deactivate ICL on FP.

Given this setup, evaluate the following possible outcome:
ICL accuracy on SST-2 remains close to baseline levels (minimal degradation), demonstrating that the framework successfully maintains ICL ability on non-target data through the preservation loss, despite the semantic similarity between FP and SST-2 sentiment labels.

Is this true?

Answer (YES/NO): NO